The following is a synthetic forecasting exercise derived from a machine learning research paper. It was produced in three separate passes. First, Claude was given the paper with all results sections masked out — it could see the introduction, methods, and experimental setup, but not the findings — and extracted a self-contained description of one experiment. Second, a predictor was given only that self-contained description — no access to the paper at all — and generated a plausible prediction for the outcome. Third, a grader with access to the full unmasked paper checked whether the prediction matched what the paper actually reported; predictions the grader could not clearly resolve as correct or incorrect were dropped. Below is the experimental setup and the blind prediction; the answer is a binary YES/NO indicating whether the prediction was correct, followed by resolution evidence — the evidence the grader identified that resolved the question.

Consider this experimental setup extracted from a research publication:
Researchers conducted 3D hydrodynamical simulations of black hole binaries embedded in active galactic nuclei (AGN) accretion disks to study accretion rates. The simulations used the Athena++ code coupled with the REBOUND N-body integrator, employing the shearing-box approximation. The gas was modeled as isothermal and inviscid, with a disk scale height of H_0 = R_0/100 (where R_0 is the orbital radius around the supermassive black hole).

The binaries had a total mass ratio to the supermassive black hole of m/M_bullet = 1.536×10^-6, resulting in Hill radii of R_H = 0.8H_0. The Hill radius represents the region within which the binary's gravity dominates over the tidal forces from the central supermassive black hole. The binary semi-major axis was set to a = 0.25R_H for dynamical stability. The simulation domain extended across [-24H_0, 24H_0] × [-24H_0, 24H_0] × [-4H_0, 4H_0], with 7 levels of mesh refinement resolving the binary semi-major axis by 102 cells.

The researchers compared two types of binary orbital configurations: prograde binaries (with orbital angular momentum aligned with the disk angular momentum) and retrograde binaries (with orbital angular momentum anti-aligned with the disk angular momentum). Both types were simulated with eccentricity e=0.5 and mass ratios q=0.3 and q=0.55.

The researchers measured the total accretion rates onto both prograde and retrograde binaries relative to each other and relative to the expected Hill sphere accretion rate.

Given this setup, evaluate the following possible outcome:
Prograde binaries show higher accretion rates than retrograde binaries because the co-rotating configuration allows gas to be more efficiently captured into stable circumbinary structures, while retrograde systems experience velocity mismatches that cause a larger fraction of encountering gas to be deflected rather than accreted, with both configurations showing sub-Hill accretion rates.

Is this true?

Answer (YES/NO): NO